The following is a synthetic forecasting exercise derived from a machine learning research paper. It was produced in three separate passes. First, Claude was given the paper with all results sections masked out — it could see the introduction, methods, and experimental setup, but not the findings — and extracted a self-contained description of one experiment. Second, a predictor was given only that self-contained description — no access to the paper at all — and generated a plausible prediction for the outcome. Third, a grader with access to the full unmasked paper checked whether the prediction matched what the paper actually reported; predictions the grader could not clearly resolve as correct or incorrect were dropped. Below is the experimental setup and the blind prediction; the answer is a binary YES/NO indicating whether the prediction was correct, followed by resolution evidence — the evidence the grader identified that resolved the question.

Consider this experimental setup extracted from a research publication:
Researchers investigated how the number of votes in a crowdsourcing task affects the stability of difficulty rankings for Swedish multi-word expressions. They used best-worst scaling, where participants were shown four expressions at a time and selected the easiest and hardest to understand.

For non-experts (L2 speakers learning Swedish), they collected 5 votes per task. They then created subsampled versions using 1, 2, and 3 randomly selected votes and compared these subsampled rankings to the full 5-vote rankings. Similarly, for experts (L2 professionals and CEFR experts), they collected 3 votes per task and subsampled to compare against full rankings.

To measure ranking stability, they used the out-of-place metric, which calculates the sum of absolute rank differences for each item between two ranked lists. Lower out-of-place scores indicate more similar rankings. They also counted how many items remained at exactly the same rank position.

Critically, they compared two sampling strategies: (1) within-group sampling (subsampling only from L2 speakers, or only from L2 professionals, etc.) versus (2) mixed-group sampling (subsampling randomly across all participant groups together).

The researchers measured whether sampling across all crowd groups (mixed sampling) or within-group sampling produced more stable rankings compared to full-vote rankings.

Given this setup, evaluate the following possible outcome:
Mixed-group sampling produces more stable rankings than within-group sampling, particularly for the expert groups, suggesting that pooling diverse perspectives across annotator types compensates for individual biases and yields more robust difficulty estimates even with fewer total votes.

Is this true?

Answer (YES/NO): NO